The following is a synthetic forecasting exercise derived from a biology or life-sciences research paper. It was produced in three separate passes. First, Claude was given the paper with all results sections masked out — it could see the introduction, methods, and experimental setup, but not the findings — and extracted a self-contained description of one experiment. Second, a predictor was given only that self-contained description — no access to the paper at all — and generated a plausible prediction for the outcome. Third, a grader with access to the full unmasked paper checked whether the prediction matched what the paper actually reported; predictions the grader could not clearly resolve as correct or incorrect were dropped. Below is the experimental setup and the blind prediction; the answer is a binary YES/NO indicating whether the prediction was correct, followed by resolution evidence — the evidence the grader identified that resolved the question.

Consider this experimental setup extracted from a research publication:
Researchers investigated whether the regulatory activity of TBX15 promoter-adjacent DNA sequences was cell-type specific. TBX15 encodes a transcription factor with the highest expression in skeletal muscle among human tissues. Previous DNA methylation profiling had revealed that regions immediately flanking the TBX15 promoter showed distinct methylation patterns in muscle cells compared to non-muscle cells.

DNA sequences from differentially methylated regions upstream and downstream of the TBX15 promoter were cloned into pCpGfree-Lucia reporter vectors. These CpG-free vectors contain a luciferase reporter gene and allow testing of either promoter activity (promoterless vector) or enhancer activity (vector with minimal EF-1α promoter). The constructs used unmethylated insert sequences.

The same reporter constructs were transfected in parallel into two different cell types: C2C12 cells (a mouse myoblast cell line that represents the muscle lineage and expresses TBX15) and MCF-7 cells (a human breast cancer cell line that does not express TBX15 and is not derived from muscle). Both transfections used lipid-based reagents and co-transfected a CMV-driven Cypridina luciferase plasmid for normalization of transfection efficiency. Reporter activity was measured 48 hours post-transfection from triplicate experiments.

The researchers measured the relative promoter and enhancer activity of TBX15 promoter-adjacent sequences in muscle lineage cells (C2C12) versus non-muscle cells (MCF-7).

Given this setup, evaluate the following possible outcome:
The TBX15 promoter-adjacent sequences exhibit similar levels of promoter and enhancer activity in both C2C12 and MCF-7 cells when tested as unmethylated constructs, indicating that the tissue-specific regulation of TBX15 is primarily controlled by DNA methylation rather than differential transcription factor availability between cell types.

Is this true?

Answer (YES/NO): NO